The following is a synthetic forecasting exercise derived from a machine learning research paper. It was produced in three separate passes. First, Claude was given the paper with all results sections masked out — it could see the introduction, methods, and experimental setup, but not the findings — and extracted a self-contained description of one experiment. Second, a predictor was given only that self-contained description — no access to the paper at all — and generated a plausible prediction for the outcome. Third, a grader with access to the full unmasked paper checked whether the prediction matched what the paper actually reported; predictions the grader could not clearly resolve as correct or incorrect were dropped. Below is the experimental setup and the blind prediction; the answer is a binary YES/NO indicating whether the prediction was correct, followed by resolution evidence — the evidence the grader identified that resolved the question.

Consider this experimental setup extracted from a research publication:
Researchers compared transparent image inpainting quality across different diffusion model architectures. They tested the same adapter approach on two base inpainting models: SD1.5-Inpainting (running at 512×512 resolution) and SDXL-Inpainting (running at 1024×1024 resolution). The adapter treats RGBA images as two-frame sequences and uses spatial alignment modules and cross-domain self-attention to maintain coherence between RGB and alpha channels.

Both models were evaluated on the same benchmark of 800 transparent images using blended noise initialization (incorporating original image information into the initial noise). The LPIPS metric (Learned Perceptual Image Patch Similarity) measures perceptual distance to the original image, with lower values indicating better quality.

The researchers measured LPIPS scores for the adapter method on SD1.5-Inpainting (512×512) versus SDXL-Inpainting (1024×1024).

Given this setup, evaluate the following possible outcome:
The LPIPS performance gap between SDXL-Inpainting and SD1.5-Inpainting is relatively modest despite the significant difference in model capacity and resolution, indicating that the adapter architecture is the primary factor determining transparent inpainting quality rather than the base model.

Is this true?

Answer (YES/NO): YES